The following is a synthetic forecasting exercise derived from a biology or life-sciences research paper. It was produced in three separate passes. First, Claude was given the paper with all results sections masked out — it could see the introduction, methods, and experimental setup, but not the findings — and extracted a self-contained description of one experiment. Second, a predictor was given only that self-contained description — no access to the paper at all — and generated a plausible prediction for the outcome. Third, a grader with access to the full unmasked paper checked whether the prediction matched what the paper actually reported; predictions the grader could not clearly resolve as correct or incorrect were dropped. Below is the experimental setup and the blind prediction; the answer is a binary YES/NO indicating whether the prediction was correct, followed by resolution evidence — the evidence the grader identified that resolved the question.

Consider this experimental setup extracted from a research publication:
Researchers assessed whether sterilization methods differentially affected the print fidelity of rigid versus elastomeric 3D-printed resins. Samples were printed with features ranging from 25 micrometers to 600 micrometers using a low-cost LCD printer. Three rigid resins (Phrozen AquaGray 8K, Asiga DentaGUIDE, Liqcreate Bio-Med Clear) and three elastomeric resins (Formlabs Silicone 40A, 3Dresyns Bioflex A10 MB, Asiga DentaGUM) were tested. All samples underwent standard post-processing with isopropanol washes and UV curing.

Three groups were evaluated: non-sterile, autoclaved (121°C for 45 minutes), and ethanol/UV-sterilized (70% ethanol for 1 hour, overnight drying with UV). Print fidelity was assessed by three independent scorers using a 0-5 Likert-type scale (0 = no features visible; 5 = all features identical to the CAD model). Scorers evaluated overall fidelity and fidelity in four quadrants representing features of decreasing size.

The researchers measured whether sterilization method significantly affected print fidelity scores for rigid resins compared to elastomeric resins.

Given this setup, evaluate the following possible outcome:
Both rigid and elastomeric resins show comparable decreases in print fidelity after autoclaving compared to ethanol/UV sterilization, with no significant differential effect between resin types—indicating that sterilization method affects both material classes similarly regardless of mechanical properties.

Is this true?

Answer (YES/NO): NO